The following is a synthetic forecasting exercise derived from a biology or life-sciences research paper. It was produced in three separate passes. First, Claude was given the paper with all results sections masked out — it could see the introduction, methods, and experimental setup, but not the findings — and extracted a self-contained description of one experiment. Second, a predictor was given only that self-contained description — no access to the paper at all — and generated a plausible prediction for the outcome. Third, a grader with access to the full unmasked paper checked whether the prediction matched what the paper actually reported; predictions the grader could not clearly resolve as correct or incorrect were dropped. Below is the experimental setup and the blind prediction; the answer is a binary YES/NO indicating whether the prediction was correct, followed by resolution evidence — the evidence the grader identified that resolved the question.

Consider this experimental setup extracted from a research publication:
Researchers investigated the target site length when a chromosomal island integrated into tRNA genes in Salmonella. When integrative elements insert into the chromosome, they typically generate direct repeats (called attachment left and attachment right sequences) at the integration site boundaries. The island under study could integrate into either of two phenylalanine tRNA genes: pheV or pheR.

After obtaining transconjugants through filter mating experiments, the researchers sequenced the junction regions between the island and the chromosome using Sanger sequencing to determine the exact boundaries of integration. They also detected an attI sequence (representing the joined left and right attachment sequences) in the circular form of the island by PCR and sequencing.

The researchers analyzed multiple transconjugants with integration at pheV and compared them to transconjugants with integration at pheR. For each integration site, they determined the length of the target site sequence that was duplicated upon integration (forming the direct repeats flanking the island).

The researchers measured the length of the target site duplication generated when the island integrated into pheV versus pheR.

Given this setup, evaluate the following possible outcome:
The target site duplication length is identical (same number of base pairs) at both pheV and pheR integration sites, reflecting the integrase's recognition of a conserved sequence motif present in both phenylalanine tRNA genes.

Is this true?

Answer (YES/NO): NO